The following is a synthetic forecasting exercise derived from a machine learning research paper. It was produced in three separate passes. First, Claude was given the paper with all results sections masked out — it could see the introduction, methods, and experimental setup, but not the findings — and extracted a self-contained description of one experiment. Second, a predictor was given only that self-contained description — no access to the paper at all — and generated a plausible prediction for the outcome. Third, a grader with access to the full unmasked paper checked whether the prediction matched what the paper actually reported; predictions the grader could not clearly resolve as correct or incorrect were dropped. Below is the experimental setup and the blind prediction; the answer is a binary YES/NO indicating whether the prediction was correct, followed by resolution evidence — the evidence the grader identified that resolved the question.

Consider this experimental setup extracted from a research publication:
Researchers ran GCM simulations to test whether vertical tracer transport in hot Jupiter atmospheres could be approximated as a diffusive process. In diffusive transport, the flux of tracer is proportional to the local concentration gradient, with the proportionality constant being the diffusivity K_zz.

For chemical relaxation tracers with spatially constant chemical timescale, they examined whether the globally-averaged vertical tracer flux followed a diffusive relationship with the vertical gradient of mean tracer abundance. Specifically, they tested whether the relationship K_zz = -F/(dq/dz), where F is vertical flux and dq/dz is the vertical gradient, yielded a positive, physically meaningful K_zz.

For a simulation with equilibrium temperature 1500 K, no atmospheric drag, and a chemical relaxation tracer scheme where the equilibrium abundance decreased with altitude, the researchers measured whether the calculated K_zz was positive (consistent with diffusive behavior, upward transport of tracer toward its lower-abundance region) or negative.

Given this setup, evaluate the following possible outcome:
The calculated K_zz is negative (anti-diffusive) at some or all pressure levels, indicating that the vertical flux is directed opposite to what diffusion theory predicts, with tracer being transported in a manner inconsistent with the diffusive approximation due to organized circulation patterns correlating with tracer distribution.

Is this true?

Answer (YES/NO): NO